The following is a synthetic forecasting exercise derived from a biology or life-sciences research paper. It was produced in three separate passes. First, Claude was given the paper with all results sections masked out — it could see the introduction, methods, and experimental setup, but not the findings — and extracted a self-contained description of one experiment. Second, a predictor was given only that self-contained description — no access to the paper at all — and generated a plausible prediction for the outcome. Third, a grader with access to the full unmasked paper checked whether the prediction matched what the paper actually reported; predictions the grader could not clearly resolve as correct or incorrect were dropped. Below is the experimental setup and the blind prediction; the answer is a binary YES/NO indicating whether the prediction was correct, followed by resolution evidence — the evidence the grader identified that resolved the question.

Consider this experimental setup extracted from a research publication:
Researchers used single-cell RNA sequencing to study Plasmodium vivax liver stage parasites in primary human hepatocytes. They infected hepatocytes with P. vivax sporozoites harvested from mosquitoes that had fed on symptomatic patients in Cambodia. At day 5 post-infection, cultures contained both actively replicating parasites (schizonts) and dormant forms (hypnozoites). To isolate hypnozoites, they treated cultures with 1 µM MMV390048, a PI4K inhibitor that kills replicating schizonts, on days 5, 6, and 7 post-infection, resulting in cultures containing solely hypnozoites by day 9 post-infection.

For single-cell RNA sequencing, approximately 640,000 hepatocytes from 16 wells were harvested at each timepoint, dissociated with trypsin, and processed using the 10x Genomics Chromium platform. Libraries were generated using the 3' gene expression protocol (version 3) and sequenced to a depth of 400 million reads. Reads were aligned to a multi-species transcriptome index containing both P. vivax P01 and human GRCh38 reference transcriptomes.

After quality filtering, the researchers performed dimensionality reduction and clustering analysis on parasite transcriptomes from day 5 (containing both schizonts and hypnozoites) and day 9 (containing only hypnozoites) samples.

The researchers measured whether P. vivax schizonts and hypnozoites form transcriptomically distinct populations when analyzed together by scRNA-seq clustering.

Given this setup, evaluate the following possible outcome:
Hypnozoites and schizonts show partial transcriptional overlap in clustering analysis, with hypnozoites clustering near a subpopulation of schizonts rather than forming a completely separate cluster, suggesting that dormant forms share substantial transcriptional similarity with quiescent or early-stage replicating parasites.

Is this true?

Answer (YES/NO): NO